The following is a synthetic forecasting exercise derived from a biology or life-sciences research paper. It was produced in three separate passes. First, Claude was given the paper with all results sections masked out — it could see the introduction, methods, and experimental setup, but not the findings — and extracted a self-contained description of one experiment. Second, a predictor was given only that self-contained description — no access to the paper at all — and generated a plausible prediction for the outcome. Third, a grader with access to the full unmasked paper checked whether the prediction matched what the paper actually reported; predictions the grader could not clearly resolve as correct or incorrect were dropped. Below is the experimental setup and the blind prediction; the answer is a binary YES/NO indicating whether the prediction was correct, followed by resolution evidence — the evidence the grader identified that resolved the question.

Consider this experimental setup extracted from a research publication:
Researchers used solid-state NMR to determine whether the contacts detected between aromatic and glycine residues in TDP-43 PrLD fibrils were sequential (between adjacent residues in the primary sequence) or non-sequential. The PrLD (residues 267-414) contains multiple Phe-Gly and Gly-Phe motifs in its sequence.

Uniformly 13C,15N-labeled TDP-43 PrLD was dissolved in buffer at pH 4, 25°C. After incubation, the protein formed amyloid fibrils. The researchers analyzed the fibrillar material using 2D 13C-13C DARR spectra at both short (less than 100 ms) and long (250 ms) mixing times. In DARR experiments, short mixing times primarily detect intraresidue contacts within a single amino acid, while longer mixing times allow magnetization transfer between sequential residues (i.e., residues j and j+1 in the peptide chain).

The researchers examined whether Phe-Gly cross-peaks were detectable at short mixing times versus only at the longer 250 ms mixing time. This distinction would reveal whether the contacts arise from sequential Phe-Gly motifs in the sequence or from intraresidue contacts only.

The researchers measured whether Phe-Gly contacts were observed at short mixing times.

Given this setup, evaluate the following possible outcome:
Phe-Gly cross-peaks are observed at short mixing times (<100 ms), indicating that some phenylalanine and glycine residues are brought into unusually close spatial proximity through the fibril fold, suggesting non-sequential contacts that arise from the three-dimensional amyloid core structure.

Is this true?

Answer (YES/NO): NO